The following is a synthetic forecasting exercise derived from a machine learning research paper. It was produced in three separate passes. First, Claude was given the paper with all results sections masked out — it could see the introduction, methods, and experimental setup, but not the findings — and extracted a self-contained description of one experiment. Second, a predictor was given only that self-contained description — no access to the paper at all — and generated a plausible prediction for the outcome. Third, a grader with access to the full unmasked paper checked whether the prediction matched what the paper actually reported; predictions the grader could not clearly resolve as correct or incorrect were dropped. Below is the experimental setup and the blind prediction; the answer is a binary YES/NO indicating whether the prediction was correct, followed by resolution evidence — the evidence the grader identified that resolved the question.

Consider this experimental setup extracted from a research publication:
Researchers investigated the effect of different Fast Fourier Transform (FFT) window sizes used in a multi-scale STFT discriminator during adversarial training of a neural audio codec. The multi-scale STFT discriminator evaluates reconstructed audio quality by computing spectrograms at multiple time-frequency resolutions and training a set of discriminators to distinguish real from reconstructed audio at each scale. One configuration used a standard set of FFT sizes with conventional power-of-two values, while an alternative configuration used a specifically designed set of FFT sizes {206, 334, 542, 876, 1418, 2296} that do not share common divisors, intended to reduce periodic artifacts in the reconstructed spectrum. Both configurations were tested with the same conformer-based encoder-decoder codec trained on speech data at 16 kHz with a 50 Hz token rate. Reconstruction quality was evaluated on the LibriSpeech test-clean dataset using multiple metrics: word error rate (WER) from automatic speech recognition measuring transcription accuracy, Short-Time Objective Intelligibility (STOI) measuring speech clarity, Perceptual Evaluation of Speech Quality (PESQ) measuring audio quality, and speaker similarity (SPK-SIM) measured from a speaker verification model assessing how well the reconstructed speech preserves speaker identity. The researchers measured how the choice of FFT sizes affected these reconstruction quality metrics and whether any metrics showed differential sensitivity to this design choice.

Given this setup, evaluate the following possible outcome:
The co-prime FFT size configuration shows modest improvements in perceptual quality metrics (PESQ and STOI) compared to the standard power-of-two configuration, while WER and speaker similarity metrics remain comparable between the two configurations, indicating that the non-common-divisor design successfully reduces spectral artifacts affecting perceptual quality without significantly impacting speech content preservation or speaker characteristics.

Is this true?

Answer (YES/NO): NO